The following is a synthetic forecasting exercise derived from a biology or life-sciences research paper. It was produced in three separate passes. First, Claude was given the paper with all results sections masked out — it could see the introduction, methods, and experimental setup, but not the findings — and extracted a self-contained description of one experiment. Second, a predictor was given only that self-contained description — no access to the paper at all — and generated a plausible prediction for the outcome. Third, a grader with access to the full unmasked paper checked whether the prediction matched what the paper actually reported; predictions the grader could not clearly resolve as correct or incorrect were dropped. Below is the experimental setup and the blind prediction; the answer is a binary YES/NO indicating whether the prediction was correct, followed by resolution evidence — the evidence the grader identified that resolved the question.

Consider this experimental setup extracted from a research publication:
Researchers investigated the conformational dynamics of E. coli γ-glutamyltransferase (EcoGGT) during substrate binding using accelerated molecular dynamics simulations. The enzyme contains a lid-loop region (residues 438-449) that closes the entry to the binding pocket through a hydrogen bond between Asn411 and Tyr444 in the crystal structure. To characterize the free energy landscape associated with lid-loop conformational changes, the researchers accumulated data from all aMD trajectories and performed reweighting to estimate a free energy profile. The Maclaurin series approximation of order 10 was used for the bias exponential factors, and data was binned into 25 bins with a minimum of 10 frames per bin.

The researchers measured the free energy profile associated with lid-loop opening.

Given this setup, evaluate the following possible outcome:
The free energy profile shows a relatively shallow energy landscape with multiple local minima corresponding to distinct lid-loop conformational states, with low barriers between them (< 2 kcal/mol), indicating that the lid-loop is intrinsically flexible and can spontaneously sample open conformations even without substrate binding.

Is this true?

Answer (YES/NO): NO